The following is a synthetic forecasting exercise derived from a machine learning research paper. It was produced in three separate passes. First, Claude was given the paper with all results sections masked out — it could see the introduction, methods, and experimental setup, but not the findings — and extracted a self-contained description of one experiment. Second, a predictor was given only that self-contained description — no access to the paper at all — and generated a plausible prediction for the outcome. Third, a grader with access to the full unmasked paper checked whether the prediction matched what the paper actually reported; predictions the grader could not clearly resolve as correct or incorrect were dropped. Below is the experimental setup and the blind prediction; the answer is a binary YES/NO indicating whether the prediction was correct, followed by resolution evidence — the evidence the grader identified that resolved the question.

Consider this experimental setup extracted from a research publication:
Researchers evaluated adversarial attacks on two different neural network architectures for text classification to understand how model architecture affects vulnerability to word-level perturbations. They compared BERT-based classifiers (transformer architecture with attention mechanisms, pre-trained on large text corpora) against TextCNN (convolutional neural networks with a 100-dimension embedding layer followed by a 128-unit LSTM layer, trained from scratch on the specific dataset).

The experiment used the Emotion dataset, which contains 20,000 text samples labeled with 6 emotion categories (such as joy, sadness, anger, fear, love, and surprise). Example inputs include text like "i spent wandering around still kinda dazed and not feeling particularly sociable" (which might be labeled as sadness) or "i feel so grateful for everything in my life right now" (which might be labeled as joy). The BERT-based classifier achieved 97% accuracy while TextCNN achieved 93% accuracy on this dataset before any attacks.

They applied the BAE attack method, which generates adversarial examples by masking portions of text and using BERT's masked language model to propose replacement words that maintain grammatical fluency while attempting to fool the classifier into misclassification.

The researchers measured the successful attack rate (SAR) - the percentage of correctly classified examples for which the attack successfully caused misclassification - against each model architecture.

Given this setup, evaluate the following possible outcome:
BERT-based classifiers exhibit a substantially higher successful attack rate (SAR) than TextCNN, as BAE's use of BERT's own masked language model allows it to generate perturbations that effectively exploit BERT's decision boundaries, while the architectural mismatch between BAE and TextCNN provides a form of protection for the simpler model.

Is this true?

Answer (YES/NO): NO